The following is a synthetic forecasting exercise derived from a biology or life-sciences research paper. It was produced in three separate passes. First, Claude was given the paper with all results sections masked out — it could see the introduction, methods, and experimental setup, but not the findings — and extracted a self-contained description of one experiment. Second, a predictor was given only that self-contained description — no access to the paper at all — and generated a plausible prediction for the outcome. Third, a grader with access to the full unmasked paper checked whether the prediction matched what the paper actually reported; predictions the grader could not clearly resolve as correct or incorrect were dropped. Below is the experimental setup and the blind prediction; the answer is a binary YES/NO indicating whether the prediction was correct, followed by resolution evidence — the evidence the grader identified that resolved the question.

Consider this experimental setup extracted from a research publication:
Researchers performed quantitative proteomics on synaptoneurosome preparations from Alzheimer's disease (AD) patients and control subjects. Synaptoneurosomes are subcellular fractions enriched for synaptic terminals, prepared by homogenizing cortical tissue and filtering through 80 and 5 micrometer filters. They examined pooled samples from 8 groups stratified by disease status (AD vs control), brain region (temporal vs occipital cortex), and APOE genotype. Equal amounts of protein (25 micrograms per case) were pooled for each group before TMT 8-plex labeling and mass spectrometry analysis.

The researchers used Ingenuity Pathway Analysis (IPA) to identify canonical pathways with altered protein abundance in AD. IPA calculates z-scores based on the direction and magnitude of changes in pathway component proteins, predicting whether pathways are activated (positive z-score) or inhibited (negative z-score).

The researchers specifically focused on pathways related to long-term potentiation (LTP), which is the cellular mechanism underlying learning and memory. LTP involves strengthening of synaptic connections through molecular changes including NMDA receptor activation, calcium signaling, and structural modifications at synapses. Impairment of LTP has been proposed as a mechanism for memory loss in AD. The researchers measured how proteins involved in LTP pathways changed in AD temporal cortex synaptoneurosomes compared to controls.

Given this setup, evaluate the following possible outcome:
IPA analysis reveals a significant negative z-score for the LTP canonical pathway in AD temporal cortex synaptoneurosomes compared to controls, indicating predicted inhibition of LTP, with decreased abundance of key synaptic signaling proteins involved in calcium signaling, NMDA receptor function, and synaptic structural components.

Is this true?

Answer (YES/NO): YES